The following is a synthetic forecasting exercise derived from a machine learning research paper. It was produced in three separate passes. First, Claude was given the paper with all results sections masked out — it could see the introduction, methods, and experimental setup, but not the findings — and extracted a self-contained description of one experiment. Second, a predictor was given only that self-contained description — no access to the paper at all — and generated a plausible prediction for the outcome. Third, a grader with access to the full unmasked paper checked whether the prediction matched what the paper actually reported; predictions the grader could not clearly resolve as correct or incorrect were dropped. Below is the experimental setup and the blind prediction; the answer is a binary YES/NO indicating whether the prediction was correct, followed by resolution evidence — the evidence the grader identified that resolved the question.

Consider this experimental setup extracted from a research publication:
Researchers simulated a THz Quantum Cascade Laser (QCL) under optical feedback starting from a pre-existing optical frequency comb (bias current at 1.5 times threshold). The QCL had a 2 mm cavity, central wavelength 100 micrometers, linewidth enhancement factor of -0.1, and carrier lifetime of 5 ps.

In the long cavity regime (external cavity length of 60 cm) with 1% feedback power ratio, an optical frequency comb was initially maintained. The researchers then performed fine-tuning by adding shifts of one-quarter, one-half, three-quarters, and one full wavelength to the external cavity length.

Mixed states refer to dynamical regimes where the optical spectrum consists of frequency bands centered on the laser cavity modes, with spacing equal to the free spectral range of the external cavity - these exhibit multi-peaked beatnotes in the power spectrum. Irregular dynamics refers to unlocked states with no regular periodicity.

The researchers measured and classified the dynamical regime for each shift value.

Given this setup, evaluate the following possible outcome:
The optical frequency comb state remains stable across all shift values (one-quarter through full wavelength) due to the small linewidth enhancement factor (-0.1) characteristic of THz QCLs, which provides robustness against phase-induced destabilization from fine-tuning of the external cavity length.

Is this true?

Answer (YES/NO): NO